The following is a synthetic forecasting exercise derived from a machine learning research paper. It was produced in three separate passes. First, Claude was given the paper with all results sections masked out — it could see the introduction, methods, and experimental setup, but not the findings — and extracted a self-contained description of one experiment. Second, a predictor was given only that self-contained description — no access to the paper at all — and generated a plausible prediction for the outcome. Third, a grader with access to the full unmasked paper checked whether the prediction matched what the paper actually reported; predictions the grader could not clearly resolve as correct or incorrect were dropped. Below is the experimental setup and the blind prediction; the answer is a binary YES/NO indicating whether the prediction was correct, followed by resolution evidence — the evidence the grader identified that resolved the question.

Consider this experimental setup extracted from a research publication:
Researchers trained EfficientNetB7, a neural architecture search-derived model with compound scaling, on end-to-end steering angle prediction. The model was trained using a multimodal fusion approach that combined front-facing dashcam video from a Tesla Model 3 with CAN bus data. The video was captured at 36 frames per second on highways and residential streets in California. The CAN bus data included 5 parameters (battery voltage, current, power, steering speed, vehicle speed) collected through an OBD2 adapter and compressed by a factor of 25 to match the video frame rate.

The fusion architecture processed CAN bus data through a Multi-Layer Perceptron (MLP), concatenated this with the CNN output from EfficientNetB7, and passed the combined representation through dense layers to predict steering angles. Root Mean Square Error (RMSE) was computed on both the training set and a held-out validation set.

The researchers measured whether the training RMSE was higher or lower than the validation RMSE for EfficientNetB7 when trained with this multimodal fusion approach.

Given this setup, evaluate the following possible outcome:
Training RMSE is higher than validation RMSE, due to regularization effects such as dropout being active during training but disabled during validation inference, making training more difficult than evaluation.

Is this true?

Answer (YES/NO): YES